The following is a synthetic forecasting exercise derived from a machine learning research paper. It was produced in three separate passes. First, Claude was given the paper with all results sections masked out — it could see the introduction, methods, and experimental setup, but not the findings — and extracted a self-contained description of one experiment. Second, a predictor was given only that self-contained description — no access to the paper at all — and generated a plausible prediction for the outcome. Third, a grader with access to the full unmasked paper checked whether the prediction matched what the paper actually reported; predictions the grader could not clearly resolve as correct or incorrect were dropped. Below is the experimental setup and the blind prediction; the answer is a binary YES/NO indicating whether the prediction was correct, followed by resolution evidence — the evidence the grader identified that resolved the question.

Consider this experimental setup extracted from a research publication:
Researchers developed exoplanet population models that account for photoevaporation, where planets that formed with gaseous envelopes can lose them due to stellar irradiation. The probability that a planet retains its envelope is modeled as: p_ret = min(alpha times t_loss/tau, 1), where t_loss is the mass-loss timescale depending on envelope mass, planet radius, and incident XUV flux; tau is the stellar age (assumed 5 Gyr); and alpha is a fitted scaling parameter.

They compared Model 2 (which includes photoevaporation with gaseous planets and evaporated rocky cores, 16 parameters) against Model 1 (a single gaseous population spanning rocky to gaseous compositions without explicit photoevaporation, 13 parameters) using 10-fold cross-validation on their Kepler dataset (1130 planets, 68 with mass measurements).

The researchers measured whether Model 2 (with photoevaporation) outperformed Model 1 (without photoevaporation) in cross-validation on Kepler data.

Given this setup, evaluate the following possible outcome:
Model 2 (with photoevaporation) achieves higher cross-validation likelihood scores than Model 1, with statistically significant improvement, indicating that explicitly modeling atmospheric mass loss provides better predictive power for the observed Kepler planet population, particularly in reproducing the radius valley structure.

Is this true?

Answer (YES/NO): NO